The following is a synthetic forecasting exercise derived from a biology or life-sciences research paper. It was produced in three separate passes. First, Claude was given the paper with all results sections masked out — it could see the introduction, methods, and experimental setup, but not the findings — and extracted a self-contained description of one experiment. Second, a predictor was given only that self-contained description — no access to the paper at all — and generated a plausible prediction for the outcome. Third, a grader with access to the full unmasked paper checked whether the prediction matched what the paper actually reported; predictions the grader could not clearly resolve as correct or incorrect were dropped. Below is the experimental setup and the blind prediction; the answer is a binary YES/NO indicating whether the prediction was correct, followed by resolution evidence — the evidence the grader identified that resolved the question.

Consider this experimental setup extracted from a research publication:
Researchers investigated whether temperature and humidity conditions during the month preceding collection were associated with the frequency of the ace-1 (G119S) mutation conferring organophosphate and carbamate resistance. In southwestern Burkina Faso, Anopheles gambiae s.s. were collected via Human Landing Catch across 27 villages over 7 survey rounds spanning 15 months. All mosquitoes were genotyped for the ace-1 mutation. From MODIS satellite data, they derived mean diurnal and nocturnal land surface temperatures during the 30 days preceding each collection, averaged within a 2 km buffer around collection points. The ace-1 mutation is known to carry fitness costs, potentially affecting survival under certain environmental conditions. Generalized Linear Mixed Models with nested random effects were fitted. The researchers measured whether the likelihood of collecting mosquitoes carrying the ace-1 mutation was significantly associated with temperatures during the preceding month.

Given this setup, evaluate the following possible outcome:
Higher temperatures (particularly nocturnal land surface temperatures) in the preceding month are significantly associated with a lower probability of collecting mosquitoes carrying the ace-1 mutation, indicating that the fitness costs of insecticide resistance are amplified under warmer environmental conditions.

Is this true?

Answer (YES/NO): NO